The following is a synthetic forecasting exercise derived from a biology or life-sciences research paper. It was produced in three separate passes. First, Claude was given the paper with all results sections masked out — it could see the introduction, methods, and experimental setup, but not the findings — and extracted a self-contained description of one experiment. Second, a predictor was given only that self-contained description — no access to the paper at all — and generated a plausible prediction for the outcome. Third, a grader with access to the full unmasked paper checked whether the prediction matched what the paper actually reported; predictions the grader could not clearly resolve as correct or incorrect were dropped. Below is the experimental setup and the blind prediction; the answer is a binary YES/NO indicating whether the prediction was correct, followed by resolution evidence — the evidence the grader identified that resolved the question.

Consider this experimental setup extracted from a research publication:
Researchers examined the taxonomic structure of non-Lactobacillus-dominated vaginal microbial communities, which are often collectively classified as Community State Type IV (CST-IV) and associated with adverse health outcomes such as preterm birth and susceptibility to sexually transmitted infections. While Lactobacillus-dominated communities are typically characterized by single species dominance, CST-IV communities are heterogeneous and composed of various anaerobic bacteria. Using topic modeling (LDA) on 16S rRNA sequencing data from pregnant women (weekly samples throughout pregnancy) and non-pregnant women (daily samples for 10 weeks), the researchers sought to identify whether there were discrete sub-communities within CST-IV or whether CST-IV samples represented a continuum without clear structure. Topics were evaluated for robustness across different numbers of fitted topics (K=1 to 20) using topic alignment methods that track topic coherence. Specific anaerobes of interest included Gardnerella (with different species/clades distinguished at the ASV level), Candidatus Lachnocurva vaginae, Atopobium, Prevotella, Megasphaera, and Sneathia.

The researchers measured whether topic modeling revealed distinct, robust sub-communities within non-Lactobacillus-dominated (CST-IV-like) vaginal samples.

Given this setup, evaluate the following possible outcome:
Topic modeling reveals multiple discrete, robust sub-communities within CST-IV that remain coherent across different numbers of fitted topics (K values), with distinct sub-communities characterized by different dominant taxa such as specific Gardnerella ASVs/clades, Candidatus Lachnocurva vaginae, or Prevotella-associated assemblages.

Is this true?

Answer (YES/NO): YES